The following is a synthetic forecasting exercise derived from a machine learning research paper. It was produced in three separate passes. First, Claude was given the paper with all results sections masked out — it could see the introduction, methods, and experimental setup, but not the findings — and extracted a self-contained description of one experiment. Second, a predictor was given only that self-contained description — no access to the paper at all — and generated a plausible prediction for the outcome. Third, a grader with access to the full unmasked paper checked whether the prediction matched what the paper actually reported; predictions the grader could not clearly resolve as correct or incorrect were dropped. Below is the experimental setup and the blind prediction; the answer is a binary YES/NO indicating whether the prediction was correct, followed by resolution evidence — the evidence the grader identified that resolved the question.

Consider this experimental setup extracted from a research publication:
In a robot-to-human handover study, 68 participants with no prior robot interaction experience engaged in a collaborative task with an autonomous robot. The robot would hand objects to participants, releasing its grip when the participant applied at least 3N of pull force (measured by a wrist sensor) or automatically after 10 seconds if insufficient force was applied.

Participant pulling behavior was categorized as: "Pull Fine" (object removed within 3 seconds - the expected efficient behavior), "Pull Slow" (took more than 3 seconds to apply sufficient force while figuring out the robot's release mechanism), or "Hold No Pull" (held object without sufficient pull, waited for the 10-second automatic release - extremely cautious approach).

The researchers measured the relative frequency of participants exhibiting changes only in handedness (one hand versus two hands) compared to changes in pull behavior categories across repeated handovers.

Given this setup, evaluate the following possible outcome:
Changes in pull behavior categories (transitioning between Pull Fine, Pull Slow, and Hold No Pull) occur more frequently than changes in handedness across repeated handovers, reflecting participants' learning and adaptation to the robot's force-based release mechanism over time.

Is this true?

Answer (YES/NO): YES